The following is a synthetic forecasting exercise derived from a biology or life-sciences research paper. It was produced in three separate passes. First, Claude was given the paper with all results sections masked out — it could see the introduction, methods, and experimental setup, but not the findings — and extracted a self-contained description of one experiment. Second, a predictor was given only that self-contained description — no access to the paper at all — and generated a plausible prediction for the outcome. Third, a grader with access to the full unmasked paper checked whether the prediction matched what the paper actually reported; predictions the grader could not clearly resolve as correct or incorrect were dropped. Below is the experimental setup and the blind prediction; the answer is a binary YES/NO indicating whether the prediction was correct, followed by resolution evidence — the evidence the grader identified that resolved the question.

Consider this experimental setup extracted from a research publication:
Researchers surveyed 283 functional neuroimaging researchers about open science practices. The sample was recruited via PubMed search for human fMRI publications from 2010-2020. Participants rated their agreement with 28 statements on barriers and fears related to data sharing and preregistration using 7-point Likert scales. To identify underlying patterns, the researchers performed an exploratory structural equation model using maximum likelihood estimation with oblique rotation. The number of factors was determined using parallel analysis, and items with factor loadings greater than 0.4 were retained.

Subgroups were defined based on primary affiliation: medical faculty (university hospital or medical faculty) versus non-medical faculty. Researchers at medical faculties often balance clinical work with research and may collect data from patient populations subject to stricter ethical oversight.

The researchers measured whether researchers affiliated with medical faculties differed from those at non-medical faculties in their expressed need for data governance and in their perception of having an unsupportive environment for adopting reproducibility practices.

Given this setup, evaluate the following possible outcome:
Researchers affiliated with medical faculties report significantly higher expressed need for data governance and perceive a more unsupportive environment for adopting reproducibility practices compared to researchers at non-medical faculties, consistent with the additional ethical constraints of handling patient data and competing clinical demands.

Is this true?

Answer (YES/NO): YES